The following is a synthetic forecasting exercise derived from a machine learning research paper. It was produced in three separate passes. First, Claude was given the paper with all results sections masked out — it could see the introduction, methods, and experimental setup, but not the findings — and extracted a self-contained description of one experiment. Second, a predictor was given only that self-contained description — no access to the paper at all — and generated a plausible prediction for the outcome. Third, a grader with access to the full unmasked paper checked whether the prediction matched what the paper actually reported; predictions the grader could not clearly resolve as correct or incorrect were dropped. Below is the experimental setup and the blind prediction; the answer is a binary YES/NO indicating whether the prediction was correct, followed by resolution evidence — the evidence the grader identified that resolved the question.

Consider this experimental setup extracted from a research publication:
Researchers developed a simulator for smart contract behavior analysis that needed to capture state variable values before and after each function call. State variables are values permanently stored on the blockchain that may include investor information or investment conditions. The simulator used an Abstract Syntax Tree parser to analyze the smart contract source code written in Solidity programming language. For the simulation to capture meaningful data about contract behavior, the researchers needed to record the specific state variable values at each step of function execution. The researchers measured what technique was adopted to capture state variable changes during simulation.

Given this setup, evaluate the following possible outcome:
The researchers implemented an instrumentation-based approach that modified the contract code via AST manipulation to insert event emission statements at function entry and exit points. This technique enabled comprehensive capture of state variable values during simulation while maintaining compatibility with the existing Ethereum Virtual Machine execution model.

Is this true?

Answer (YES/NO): YES